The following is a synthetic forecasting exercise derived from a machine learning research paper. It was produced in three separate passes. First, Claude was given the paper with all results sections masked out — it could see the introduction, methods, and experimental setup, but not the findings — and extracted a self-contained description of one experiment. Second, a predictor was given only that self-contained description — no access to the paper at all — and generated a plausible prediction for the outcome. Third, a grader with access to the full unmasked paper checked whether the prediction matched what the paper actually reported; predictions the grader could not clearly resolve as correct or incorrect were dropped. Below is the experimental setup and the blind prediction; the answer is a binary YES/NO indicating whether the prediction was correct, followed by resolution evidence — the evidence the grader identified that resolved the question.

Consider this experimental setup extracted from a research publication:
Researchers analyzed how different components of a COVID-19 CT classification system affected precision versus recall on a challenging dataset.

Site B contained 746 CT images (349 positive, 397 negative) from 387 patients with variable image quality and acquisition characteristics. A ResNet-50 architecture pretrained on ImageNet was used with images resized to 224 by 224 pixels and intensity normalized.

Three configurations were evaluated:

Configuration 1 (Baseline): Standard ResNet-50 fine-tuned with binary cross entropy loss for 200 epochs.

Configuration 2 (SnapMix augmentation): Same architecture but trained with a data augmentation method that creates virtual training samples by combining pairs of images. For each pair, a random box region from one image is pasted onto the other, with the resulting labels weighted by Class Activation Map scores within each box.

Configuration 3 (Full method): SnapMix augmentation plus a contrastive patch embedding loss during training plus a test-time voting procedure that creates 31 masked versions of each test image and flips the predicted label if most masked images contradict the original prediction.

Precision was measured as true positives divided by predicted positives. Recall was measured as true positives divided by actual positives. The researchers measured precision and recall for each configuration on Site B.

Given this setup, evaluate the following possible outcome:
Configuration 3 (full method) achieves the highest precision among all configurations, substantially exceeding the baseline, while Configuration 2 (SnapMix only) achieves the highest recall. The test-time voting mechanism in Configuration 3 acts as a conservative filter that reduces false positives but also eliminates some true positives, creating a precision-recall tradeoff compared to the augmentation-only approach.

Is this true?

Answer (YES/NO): NO